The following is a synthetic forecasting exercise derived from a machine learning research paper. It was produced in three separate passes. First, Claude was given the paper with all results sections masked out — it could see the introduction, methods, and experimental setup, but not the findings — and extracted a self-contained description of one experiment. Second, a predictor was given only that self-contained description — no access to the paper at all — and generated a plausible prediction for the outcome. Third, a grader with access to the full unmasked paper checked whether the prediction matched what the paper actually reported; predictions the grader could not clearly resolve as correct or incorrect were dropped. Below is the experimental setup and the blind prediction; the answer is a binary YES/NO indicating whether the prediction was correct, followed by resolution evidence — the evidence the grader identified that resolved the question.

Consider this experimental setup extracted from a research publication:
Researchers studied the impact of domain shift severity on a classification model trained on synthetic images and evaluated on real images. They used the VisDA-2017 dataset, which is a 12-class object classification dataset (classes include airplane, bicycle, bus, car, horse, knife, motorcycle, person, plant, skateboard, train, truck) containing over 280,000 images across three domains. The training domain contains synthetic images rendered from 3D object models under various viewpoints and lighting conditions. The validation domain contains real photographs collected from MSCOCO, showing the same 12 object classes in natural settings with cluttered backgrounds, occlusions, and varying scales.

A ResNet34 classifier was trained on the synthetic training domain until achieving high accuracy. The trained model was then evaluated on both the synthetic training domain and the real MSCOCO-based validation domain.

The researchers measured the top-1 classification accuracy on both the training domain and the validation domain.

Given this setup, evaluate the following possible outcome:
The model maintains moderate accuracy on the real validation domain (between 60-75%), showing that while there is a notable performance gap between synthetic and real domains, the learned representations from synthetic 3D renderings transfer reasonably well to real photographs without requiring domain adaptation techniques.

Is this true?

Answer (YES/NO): NO